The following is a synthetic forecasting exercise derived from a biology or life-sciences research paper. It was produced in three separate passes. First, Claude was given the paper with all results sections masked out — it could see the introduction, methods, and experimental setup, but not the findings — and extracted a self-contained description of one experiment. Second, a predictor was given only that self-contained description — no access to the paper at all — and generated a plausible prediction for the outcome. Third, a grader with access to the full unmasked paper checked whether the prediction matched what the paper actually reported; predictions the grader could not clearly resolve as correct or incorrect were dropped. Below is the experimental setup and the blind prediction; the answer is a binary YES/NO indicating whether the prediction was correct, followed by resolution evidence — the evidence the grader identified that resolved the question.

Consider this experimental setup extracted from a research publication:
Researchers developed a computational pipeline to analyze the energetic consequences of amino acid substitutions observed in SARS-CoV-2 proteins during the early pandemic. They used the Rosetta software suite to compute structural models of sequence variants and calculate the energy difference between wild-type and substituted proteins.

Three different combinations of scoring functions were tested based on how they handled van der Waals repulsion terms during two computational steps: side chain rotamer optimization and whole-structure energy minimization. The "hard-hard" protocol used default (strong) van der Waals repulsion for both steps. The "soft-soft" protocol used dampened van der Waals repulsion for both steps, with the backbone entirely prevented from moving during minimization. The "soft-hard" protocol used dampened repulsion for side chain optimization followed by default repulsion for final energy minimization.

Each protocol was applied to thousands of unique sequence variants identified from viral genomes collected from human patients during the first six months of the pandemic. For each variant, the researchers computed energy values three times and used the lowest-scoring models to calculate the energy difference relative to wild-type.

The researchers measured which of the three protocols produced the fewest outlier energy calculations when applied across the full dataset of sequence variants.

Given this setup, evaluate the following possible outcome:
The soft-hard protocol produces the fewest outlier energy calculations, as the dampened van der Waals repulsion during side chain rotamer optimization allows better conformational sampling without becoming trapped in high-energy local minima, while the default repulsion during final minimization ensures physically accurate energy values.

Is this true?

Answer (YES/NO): YES